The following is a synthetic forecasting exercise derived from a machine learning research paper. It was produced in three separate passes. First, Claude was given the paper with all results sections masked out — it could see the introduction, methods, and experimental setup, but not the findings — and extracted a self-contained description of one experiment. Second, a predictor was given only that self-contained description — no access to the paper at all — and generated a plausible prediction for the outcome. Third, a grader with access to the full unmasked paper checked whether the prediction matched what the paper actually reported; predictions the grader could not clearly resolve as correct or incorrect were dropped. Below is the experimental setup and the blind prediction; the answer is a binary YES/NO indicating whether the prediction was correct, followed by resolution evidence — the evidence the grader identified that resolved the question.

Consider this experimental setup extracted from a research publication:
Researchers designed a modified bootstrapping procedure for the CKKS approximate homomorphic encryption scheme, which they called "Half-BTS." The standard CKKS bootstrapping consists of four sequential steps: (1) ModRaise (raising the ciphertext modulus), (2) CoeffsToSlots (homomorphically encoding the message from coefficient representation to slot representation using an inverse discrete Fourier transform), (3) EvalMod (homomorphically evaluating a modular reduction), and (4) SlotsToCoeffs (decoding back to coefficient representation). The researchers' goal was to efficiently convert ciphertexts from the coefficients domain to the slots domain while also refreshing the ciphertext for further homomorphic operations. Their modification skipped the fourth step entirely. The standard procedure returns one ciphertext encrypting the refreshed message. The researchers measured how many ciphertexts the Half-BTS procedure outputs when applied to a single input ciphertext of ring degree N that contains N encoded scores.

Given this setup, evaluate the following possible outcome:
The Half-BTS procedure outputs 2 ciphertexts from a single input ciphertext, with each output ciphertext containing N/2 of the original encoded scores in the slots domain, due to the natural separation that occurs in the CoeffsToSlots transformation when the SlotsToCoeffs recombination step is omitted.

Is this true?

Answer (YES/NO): YES